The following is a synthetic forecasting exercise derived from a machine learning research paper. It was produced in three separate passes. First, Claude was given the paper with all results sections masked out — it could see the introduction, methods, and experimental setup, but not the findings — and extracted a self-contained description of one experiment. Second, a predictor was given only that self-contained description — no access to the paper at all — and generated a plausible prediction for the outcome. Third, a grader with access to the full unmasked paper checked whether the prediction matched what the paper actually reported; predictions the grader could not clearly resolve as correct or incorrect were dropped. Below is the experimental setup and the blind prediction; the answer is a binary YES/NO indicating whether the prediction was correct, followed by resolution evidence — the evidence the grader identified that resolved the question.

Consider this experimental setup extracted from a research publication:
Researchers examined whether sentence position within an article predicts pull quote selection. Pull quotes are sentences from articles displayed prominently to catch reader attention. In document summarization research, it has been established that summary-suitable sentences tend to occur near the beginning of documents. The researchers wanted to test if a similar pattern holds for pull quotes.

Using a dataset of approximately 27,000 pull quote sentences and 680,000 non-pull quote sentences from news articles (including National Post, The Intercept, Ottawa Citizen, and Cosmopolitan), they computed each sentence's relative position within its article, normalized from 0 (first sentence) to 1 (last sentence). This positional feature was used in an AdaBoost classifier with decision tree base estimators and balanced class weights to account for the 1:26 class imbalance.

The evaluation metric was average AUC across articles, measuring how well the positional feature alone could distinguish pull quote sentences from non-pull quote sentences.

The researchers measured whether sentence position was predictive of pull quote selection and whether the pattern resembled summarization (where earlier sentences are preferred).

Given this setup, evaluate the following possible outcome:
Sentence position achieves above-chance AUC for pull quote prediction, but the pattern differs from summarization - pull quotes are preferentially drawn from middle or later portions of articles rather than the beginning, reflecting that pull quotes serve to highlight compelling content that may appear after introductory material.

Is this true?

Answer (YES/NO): NO